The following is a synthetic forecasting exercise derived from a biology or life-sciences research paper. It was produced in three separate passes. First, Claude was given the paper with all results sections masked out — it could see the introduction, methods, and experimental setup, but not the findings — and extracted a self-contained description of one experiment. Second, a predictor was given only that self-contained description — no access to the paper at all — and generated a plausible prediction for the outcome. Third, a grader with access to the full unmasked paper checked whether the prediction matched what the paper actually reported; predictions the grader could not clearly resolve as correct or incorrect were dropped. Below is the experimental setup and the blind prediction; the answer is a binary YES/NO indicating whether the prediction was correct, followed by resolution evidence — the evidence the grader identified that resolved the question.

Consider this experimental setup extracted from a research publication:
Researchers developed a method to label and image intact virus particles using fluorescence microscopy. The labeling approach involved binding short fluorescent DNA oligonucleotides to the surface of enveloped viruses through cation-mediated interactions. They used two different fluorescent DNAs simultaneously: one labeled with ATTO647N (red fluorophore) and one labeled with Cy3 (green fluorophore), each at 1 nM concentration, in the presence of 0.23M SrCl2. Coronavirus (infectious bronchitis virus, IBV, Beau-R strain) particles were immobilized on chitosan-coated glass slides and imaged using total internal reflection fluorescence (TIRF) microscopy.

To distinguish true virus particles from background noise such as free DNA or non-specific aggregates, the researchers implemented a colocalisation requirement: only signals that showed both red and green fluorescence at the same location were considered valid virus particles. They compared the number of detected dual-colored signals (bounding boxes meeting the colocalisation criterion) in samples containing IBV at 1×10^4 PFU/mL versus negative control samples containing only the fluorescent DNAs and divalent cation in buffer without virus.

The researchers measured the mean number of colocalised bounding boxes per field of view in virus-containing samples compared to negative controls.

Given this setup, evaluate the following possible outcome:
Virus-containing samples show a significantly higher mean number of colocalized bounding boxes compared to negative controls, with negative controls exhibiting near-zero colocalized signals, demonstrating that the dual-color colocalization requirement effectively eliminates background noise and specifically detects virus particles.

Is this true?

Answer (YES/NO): NO